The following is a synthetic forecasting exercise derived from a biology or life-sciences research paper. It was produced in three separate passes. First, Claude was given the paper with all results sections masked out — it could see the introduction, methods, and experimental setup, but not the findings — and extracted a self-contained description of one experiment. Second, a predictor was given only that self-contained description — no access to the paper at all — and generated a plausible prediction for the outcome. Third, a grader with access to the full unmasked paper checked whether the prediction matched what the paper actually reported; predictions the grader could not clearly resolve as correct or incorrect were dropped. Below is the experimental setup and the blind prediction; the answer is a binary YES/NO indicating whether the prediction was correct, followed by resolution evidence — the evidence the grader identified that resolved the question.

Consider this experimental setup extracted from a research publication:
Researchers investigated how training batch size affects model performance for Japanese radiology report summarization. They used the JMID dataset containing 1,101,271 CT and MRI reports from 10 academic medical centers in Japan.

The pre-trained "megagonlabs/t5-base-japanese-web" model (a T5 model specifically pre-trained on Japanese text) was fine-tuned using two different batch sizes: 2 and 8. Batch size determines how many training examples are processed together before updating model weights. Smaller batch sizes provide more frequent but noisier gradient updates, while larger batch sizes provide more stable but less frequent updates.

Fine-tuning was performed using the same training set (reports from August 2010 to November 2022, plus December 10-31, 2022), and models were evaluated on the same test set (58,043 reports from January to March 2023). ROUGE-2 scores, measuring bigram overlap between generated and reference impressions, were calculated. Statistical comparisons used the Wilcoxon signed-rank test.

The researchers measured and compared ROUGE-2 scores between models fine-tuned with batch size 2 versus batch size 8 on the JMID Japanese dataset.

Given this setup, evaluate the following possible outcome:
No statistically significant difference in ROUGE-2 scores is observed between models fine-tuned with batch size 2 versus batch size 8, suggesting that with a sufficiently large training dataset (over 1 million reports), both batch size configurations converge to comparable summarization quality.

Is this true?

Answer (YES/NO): NO